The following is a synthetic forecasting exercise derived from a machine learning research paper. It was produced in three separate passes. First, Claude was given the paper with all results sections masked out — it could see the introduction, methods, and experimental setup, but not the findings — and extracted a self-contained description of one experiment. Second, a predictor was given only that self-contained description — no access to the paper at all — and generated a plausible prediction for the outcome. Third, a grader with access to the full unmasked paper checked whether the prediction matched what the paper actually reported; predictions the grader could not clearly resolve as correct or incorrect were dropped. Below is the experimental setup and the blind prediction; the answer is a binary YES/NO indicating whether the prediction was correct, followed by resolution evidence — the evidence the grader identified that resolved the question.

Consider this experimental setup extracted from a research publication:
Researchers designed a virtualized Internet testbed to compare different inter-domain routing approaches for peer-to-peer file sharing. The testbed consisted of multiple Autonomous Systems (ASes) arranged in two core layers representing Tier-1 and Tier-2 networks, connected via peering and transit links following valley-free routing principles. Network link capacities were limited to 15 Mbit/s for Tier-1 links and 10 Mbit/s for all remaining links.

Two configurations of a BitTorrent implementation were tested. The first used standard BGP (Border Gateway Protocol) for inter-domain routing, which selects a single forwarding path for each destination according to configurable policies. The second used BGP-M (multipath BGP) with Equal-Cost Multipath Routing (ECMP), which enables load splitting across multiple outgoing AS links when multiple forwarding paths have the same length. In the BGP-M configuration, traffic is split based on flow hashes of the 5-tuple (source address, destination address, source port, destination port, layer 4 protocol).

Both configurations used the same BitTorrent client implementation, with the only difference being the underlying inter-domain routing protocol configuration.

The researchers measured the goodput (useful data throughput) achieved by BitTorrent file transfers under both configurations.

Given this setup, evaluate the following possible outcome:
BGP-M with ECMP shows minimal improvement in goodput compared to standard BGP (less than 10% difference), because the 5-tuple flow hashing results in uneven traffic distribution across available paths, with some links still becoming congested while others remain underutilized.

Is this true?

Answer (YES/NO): NO